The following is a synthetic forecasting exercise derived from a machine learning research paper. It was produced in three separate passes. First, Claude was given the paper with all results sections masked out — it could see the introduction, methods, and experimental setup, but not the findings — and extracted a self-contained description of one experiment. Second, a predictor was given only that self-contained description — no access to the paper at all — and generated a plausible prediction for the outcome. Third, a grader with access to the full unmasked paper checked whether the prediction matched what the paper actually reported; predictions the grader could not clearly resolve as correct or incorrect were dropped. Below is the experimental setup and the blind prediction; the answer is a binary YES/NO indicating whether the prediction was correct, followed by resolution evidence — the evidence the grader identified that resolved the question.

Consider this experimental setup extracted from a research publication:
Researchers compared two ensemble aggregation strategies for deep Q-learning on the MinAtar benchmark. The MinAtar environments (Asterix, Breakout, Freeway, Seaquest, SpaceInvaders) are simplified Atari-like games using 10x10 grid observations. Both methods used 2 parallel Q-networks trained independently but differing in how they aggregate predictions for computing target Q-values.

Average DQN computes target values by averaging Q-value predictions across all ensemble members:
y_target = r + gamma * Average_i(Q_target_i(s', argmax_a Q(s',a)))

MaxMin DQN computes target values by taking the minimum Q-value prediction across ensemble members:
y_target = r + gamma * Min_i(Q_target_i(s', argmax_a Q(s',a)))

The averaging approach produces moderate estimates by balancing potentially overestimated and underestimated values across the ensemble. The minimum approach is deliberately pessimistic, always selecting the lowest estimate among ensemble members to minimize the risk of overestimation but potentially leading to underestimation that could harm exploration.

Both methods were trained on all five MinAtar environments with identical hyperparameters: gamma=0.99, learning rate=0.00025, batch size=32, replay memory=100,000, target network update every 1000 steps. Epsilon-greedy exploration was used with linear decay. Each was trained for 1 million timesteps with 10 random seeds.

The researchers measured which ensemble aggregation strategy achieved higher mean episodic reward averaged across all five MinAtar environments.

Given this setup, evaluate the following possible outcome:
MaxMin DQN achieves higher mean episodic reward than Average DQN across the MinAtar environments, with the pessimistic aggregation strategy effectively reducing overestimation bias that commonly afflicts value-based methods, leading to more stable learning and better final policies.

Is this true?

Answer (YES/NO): YES